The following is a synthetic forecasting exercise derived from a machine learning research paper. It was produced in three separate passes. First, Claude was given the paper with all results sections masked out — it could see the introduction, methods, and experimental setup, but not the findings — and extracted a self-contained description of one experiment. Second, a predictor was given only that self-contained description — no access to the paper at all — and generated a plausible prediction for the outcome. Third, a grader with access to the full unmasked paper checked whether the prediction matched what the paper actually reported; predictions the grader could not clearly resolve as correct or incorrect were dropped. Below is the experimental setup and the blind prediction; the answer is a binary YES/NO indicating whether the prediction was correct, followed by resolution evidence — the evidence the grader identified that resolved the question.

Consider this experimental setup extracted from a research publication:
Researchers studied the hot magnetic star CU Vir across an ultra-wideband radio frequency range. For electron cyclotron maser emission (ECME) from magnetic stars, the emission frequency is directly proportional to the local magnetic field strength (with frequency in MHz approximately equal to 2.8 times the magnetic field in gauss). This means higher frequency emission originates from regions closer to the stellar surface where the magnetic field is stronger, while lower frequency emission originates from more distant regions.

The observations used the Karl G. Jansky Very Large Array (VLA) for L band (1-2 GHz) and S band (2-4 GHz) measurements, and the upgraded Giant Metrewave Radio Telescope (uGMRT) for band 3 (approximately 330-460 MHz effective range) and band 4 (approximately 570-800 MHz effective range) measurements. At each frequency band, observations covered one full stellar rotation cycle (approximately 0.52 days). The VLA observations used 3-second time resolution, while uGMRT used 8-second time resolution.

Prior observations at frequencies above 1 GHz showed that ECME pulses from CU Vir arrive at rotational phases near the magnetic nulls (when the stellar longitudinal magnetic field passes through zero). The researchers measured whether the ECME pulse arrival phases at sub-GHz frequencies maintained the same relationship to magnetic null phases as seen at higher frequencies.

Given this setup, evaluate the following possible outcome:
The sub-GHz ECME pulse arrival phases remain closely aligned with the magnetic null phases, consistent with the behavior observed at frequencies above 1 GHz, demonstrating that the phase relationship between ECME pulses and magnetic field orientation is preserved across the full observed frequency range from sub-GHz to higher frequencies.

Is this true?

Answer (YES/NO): NO